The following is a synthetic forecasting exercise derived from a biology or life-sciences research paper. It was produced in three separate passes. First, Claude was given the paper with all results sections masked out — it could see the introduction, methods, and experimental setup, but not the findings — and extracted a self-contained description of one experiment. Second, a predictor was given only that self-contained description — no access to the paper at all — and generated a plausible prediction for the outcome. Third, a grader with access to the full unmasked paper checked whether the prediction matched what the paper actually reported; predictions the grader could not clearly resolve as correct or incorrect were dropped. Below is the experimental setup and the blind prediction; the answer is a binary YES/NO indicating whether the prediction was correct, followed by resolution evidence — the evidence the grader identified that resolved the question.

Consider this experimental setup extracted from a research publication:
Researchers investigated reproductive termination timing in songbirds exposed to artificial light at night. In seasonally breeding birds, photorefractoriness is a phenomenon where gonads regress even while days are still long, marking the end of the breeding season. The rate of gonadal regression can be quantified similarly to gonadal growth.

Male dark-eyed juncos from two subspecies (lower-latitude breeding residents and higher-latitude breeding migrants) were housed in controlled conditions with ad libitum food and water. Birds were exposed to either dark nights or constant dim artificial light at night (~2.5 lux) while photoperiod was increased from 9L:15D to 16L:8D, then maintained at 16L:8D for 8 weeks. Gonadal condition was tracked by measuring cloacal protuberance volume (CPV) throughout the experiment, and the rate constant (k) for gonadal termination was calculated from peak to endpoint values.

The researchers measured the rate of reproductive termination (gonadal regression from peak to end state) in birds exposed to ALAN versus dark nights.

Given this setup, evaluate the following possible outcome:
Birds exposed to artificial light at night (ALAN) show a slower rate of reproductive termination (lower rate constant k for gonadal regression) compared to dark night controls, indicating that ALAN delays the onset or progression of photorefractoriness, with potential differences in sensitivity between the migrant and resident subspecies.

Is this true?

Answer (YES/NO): NO